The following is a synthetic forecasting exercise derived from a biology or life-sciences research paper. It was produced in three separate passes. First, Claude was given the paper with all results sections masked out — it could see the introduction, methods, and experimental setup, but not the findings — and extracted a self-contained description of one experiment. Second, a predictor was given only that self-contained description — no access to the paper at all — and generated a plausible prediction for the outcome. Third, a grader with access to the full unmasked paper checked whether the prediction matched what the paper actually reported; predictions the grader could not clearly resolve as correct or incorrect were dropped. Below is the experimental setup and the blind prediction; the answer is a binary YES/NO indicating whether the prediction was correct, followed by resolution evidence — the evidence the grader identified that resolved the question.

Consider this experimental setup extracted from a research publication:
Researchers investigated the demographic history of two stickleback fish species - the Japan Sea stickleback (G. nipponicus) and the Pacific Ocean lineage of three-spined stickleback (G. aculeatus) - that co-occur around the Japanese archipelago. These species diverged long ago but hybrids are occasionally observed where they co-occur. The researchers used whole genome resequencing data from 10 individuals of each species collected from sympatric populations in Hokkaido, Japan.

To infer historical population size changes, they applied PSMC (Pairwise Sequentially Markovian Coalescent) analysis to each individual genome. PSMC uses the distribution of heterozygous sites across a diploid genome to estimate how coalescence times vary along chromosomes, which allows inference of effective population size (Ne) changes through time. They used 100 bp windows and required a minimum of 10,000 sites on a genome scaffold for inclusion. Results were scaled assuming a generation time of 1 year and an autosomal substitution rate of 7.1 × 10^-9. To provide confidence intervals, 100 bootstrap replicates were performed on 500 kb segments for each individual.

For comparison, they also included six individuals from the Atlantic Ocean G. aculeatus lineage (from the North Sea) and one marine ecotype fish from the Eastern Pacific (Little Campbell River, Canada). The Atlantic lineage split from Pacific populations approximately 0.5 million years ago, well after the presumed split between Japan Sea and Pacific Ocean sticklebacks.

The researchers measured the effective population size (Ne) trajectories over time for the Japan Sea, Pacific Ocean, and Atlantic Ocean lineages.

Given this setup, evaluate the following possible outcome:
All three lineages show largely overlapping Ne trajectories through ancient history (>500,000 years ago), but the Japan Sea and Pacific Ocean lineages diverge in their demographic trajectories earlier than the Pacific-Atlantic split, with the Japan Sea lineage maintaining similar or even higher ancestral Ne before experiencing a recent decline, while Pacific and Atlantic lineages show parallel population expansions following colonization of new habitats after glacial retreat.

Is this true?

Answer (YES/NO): NO